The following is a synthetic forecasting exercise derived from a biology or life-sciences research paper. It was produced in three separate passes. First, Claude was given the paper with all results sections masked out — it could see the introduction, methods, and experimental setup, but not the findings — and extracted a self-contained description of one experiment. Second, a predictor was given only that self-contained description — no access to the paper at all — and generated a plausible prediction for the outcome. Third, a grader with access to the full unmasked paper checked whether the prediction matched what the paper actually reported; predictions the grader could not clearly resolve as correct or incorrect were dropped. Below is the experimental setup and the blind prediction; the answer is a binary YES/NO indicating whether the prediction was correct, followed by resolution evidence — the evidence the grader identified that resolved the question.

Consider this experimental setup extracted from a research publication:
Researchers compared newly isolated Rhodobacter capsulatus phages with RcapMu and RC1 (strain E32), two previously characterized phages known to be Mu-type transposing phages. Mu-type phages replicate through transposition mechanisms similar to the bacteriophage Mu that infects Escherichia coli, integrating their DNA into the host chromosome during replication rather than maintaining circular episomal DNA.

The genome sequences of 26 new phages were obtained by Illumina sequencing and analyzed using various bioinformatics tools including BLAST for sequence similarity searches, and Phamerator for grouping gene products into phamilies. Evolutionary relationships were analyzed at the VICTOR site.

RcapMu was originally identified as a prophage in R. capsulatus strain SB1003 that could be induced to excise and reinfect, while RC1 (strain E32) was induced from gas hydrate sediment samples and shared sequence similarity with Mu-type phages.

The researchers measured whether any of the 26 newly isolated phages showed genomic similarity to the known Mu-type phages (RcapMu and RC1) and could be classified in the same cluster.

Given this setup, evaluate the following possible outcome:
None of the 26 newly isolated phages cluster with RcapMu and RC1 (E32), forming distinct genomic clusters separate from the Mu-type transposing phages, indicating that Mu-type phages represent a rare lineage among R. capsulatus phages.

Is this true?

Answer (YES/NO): NO